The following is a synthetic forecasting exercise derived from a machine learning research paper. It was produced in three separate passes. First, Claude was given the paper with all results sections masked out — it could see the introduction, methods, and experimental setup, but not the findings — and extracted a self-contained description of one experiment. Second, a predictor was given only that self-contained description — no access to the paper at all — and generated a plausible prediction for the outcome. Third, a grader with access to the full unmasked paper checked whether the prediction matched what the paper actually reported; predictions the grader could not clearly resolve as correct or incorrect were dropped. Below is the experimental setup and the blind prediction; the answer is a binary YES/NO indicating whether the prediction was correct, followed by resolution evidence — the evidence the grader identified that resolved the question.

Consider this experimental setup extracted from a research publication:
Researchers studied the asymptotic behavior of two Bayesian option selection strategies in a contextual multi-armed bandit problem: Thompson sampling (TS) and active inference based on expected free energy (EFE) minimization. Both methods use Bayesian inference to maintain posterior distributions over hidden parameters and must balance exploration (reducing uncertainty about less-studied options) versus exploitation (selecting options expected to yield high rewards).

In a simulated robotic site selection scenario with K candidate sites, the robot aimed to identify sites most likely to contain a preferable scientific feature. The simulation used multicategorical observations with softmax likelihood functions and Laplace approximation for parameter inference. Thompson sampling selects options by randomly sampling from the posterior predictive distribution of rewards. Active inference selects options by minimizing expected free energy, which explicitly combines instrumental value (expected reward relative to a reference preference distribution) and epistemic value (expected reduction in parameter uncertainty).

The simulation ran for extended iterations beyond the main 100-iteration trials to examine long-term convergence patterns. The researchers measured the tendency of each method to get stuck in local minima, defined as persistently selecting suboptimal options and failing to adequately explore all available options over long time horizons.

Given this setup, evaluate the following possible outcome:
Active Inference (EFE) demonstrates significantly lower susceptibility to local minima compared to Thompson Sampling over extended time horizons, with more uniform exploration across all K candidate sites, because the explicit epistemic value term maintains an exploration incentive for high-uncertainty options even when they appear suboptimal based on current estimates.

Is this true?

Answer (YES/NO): NO